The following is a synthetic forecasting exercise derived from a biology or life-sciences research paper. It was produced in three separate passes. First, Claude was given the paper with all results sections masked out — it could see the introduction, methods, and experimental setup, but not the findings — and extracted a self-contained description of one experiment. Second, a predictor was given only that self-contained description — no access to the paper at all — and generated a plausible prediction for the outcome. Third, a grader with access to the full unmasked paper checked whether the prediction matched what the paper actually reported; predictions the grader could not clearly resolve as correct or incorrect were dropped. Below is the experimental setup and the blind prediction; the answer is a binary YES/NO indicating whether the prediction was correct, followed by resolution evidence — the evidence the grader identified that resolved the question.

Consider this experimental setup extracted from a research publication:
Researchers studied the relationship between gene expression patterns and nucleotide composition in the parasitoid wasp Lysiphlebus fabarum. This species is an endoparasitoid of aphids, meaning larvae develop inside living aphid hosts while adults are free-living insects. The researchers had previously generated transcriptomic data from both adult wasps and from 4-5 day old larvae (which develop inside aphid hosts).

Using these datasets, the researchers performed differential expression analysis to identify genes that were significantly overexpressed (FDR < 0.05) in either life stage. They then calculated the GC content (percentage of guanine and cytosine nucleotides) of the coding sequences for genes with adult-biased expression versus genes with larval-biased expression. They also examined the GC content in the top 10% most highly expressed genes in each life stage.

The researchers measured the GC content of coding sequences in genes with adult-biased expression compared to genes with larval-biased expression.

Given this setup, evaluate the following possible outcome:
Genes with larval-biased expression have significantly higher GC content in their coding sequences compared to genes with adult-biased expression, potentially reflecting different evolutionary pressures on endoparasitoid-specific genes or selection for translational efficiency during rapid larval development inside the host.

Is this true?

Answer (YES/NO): YES